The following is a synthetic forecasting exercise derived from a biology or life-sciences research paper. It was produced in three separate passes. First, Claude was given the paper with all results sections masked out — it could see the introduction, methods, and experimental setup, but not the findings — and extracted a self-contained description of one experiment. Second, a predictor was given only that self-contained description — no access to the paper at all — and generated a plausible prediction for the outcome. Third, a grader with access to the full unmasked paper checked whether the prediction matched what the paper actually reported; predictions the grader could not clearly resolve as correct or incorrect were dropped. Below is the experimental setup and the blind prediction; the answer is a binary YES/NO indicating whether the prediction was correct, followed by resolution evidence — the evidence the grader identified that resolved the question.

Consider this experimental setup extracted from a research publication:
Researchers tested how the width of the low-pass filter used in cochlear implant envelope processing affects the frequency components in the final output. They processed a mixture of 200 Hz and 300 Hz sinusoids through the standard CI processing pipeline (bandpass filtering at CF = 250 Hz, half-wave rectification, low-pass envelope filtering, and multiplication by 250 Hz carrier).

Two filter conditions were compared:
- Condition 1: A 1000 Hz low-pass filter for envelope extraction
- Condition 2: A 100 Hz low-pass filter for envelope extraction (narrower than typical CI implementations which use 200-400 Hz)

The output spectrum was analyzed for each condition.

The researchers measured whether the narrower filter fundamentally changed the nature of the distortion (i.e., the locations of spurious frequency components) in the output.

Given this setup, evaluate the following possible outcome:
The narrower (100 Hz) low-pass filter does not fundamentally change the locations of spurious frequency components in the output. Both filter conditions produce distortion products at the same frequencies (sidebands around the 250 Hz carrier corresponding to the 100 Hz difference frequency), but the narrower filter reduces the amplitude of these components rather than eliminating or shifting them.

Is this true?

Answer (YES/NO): YES